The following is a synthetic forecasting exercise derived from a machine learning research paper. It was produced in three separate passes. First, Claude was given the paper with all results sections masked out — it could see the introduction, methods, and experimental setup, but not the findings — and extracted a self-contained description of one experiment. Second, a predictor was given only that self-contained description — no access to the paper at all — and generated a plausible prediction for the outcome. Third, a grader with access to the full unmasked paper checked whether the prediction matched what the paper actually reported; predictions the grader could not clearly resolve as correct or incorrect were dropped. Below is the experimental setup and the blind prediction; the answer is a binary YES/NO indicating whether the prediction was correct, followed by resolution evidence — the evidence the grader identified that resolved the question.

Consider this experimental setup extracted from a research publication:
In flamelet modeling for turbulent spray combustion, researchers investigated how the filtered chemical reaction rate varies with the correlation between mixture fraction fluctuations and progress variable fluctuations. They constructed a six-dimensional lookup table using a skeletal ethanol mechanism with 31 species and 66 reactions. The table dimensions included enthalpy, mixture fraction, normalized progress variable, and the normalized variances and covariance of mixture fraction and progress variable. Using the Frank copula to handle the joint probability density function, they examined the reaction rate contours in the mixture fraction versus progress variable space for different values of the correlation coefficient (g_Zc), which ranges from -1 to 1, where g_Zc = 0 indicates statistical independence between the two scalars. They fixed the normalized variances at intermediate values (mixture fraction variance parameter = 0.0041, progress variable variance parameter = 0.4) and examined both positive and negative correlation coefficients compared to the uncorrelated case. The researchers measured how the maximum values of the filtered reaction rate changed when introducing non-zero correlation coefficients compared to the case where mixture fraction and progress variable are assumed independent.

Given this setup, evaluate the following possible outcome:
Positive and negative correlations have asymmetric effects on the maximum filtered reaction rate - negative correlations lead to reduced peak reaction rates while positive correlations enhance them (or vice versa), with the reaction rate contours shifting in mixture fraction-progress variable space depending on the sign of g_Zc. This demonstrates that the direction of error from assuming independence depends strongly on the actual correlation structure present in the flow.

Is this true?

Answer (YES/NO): NO